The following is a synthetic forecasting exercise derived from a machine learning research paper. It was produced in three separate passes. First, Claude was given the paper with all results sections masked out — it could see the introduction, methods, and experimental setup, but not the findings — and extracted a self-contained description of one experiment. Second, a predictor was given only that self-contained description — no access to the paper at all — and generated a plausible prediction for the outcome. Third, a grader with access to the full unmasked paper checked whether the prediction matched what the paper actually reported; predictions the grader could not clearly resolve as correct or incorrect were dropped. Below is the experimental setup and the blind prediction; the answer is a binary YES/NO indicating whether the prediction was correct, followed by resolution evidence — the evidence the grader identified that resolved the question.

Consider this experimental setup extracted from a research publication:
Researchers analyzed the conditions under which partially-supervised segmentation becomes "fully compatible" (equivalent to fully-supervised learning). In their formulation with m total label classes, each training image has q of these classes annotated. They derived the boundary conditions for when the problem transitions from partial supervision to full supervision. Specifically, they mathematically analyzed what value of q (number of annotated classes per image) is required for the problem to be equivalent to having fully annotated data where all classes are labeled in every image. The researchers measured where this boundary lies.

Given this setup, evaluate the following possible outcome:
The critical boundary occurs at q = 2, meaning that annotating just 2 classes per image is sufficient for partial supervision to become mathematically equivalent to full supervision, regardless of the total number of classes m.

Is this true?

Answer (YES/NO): NO